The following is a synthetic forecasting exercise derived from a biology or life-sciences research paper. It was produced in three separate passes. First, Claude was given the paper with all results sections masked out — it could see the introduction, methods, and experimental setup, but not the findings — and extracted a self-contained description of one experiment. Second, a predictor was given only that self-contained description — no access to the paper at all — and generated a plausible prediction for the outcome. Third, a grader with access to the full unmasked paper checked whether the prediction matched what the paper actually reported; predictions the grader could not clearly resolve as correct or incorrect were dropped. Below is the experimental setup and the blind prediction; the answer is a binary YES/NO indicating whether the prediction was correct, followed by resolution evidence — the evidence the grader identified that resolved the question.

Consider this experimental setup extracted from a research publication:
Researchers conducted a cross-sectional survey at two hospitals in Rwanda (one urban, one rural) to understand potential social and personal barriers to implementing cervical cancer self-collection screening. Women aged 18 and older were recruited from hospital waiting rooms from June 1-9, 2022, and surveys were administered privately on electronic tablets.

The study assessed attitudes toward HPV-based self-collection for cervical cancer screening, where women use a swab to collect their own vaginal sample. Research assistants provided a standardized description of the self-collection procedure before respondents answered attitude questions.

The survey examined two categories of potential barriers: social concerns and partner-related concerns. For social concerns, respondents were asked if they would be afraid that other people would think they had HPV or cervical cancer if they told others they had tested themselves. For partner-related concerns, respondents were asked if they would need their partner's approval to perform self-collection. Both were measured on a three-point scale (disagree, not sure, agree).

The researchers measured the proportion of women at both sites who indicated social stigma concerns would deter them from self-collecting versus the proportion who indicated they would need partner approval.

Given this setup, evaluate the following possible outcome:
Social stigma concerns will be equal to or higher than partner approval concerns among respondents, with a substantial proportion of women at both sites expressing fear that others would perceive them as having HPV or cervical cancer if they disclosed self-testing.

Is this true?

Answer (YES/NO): NO